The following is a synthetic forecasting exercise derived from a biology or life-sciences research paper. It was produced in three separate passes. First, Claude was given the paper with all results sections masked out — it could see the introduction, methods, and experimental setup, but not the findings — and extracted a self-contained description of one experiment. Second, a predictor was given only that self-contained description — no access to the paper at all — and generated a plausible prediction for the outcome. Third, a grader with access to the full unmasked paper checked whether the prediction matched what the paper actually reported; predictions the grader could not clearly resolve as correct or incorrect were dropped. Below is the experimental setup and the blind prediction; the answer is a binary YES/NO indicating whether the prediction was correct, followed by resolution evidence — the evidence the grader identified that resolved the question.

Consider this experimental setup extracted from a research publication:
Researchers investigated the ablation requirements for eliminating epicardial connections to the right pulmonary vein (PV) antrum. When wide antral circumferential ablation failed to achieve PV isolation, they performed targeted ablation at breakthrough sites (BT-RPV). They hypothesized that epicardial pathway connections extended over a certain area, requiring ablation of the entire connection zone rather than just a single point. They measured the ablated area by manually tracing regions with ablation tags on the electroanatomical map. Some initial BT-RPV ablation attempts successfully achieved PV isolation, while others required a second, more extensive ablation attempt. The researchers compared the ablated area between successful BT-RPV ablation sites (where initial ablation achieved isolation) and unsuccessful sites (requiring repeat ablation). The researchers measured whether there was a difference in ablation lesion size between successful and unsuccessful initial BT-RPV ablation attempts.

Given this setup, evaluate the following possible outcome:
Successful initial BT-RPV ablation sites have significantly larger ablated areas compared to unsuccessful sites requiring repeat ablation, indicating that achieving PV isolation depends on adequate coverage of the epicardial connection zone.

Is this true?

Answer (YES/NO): YES